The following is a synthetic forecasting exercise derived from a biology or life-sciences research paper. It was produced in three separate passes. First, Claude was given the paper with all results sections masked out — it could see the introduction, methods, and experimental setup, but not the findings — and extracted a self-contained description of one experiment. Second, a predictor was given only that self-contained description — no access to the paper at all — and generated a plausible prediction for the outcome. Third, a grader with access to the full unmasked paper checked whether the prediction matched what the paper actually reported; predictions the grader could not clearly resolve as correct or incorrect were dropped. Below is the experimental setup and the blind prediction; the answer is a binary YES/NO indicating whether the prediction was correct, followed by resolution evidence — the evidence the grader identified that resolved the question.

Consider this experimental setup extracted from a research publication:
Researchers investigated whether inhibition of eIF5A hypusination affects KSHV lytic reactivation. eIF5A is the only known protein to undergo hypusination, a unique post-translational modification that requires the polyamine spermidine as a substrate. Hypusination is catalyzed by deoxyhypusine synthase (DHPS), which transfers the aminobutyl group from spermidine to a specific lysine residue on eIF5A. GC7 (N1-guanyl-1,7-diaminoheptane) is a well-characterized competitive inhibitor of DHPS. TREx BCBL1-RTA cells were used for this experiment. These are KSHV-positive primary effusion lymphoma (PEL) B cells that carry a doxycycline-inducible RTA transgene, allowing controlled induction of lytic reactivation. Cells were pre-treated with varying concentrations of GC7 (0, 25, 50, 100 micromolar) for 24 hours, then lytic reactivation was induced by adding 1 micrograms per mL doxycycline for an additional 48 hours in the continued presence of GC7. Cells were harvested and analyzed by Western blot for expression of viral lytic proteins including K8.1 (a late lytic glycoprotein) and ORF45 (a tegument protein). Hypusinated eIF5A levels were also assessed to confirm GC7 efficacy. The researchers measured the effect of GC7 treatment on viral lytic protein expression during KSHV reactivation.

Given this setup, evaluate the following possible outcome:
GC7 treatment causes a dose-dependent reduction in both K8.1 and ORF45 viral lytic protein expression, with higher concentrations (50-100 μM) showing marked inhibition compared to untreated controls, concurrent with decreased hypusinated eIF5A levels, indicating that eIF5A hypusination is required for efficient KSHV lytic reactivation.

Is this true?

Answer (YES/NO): YES